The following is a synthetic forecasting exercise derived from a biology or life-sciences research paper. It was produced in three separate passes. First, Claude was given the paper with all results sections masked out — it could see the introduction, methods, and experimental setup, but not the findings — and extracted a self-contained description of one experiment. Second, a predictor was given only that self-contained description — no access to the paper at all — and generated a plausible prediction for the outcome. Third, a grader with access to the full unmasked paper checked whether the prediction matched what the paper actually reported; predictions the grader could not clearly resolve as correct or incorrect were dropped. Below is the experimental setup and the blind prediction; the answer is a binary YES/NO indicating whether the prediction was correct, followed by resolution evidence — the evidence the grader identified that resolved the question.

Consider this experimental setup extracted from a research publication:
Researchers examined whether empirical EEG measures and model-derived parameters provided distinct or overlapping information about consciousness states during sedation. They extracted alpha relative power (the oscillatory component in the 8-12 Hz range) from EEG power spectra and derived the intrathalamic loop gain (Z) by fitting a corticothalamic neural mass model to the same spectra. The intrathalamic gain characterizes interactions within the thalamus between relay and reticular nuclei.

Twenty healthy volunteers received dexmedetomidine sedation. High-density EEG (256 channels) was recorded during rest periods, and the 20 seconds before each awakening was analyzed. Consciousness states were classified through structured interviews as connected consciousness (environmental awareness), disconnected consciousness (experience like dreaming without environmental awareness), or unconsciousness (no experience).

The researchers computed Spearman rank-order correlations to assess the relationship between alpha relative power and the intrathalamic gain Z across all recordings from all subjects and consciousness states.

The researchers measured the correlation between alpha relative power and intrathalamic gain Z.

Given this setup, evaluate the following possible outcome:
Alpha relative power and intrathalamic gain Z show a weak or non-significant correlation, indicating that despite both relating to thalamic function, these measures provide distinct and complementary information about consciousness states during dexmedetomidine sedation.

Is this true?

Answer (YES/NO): NO